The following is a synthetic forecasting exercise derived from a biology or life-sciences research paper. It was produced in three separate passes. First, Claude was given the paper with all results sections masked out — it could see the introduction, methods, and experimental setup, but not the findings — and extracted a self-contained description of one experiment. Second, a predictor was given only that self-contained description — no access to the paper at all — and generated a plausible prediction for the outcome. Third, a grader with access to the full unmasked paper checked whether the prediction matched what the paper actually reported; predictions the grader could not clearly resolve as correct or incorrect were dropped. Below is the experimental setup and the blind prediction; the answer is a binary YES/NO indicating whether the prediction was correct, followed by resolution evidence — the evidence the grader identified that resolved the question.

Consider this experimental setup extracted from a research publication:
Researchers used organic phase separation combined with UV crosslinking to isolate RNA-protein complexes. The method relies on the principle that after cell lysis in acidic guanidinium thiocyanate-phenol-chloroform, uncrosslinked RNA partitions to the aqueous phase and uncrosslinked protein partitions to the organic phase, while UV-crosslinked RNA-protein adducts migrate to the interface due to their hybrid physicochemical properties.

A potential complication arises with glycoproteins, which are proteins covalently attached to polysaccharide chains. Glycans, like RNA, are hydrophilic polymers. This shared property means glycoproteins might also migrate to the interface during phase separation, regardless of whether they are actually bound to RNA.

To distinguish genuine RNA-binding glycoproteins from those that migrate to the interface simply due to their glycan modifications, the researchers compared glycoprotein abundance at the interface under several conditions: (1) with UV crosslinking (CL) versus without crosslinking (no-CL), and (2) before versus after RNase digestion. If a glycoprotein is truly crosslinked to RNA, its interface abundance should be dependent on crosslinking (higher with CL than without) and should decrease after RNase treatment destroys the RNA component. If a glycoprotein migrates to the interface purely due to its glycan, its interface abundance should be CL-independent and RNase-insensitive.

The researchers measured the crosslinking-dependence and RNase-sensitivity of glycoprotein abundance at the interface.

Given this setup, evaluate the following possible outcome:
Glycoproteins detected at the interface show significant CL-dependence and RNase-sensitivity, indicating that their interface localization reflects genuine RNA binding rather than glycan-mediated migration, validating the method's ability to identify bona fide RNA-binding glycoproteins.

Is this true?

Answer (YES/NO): NO